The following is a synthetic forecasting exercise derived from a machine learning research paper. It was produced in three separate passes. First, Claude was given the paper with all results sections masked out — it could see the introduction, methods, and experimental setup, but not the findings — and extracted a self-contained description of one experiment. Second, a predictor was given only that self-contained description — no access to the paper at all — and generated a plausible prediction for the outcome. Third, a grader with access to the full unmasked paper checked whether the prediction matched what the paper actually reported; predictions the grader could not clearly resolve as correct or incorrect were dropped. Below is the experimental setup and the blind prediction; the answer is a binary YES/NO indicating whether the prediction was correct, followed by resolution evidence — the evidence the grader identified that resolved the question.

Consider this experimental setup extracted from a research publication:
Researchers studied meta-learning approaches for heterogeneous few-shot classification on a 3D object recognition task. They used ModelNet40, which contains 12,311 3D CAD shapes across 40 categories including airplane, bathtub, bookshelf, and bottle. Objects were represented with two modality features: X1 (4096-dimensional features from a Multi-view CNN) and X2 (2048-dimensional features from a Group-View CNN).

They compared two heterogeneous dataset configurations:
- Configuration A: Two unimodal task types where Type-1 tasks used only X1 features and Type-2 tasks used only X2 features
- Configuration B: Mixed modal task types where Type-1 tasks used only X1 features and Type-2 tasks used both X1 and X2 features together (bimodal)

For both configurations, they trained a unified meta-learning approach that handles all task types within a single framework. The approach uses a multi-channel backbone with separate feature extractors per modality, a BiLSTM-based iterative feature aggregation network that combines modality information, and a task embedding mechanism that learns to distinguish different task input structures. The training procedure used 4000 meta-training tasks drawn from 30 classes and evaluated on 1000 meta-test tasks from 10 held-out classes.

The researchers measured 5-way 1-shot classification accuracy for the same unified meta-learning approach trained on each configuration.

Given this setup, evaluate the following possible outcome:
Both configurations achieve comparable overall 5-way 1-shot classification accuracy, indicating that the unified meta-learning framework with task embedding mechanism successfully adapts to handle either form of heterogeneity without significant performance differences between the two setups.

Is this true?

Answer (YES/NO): YES